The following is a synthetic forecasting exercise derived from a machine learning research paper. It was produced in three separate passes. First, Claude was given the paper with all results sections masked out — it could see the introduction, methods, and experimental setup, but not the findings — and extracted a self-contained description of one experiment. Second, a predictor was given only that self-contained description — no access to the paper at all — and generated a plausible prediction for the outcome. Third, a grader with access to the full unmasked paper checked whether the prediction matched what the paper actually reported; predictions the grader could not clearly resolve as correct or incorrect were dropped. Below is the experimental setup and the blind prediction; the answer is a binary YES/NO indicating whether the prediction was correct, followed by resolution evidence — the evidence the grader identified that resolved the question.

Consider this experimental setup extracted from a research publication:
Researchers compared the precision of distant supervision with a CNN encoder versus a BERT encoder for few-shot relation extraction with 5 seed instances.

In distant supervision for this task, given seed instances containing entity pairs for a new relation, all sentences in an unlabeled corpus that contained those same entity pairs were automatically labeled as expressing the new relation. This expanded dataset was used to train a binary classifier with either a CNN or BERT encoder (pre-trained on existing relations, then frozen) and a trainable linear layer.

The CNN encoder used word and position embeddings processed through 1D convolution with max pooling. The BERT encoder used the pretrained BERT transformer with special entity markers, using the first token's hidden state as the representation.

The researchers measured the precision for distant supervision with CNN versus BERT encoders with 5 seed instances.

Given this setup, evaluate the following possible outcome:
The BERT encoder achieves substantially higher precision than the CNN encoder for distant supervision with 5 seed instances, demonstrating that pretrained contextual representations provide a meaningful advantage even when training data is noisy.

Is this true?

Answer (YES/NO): NO